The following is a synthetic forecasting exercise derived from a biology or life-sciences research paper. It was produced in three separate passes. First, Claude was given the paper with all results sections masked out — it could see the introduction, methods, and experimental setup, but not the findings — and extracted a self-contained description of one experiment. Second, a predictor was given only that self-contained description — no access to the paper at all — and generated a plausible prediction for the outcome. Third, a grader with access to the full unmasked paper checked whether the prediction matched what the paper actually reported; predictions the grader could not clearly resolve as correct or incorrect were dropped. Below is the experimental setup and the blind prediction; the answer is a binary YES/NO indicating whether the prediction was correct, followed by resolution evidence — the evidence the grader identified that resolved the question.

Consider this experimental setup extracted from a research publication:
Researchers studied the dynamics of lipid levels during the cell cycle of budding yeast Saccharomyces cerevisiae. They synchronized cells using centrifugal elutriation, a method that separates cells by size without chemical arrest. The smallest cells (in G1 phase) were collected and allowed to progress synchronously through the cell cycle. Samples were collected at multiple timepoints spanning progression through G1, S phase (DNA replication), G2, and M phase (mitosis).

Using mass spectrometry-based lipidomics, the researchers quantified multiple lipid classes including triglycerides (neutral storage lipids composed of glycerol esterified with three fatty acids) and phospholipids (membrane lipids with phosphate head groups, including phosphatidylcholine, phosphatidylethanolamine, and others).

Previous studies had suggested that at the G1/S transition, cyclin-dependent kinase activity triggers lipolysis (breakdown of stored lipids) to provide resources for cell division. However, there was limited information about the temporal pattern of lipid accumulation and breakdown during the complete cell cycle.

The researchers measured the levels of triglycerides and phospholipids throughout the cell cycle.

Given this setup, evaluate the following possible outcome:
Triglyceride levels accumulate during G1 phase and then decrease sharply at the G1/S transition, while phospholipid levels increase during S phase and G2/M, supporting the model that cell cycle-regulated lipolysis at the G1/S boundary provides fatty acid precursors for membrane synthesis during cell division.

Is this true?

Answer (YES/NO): NO